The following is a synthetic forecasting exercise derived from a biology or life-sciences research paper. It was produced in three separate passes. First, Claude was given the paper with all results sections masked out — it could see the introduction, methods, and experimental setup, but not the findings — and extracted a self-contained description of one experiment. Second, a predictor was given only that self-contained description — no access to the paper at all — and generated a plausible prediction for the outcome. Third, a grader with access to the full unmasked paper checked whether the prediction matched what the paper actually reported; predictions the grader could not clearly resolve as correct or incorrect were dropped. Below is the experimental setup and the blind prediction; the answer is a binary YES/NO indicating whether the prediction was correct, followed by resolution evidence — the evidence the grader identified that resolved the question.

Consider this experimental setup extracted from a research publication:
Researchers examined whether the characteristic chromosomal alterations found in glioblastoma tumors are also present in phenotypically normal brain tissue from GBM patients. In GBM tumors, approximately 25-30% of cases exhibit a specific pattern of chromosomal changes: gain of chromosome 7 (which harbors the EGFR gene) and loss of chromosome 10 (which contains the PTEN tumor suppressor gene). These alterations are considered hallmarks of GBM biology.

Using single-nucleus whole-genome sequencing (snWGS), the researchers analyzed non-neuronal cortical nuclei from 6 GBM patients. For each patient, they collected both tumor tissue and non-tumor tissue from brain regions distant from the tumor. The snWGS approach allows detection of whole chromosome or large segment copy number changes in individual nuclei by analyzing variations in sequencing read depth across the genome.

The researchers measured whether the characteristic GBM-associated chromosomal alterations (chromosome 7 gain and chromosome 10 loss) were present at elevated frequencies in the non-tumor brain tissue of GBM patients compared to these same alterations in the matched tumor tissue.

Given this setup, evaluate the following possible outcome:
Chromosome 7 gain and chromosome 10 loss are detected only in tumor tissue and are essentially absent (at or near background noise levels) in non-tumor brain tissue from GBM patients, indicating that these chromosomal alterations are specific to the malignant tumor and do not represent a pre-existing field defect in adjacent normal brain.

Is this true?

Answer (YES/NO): YES